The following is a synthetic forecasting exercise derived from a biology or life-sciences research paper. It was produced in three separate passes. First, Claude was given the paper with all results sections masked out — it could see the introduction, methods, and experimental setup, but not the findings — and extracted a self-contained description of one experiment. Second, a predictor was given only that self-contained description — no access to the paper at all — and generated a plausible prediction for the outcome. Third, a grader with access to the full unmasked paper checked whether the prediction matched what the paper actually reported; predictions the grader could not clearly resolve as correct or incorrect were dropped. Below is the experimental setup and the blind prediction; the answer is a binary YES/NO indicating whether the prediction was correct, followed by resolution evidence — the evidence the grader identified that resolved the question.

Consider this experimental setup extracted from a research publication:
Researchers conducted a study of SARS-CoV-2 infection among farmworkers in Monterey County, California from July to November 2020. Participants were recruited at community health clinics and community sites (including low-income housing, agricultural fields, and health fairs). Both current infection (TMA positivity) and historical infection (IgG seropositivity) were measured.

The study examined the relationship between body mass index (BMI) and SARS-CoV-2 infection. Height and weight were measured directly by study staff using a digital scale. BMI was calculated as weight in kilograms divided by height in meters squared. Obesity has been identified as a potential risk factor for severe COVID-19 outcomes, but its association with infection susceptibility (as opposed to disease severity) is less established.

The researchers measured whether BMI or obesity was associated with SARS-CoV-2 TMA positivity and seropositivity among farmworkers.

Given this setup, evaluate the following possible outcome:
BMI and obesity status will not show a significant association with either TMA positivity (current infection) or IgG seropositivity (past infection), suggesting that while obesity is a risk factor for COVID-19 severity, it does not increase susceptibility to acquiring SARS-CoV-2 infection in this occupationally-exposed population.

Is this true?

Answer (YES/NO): NO